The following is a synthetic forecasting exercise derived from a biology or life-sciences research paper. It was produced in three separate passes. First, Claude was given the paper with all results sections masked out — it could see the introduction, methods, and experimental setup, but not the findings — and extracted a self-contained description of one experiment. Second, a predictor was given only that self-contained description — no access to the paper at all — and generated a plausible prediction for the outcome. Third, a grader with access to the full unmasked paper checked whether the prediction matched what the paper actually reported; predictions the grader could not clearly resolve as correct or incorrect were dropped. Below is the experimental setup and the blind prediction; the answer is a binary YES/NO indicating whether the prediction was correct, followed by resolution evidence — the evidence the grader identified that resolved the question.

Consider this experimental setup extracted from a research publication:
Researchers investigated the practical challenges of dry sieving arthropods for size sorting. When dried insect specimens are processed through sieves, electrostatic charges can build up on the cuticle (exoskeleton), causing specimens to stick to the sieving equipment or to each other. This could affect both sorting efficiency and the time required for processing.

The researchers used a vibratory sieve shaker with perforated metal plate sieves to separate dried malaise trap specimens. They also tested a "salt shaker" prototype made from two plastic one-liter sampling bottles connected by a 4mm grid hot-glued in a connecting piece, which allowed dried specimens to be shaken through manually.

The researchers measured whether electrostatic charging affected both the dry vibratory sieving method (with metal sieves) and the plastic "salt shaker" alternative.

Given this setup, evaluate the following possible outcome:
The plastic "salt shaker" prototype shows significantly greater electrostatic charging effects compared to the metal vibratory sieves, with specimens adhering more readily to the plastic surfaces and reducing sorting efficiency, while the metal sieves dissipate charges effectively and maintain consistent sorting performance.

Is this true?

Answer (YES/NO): NO